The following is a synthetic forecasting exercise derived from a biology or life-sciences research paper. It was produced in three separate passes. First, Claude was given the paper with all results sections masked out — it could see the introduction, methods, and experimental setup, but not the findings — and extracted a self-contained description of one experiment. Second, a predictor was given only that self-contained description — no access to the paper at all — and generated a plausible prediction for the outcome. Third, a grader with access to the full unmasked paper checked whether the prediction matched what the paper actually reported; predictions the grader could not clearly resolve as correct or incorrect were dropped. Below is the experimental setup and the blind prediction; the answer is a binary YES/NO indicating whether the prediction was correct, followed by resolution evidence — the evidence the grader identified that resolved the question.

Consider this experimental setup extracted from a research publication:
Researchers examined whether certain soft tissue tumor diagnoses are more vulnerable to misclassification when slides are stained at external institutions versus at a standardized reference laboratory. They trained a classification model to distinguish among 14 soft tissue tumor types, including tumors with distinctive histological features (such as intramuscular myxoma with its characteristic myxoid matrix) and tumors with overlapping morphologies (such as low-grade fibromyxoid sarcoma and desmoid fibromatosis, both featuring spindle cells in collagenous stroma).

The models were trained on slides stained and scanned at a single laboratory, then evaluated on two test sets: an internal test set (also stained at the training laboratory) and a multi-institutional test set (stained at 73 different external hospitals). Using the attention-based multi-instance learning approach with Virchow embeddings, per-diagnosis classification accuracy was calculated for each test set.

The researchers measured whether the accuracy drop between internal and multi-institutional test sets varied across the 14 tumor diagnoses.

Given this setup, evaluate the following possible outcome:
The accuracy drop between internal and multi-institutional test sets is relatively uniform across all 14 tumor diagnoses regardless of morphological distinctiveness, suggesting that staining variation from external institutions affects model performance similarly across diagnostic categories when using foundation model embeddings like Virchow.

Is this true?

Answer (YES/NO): NO